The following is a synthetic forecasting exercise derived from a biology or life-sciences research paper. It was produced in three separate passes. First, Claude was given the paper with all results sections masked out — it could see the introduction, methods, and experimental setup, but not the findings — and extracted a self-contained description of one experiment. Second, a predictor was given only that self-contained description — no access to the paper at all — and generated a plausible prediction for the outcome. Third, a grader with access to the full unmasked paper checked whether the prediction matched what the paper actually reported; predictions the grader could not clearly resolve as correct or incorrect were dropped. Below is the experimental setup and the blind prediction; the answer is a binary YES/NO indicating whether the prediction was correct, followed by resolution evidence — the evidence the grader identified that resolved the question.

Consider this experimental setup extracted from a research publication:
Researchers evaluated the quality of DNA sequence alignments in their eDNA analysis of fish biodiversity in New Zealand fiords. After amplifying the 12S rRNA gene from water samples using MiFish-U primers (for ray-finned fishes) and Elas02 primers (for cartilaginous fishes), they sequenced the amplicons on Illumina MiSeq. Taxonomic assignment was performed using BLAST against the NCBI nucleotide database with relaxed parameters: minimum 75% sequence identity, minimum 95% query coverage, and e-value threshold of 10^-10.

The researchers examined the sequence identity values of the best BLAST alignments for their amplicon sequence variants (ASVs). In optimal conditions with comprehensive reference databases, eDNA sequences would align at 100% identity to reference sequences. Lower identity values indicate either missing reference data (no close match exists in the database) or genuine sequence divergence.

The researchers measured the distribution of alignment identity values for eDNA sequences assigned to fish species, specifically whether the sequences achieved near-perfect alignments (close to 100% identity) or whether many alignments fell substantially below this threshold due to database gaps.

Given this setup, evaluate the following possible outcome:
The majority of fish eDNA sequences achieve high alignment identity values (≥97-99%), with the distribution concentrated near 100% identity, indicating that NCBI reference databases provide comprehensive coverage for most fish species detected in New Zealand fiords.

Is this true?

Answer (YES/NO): NO